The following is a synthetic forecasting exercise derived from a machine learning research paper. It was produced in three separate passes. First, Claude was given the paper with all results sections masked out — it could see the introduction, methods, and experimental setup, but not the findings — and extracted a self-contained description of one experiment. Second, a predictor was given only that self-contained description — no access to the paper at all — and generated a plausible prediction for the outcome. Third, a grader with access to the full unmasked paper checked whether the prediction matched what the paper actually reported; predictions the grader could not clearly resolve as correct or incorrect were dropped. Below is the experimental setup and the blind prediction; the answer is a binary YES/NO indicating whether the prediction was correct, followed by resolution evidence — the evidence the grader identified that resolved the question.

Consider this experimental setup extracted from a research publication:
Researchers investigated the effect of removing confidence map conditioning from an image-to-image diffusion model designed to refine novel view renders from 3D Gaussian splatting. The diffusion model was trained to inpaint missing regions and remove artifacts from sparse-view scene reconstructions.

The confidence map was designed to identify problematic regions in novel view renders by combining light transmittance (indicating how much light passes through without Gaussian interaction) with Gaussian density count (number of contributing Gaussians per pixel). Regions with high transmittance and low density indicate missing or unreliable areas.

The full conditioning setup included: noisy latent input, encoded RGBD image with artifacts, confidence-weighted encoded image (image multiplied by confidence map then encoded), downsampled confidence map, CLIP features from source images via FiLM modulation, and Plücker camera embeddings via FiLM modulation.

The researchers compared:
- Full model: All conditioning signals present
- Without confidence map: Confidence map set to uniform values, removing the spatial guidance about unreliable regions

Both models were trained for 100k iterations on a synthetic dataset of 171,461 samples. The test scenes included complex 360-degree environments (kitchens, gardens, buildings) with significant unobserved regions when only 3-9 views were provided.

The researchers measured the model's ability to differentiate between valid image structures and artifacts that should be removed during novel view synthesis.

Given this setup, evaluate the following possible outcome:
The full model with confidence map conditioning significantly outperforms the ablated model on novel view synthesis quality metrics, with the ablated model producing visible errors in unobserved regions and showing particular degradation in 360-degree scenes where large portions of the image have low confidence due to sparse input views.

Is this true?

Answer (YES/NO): YES